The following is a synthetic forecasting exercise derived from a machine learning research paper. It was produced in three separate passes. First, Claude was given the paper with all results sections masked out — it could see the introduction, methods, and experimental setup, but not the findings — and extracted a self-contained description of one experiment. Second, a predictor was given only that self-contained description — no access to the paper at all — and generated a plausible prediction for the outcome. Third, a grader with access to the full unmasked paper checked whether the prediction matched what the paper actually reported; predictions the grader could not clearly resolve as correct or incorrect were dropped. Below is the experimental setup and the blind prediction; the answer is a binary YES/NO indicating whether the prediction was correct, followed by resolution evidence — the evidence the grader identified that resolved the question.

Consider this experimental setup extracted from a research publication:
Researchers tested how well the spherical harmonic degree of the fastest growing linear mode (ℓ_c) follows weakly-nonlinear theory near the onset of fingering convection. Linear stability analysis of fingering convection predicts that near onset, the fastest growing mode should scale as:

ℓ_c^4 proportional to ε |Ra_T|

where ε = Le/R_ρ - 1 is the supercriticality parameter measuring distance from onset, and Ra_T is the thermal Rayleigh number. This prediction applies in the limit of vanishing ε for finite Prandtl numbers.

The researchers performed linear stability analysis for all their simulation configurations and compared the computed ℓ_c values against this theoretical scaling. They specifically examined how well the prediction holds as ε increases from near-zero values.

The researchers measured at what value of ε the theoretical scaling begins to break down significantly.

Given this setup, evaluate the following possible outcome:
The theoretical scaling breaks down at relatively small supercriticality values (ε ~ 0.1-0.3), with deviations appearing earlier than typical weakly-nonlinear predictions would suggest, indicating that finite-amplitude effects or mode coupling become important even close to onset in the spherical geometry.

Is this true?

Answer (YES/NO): NO